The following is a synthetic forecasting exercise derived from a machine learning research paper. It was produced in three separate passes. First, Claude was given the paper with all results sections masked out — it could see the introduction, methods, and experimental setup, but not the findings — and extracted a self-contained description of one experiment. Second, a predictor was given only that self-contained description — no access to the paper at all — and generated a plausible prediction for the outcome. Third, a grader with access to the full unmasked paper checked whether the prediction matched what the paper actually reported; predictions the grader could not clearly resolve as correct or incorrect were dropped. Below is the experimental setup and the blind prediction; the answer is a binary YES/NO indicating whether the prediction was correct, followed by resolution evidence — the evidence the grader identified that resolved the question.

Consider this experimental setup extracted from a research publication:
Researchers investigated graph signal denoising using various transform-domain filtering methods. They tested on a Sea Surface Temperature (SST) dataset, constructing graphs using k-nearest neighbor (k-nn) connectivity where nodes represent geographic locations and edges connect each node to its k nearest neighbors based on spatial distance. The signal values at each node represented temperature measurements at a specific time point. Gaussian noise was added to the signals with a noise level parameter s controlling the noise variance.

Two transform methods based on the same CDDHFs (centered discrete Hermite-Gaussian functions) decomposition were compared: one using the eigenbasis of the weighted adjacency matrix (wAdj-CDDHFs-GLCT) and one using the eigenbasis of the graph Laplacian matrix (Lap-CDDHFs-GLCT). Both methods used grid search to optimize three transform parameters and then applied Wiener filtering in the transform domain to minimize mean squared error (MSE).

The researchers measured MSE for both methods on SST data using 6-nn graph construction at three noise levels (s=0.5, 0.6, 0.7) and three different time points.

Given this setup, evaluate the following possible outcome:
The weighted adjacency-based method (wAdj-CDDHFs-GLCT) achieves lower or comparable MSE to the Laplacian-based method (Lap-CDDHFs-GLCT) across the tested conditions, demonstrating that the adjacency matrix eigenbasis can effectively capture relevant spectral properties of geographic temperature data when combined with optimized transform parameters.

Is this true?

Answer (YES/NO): NO